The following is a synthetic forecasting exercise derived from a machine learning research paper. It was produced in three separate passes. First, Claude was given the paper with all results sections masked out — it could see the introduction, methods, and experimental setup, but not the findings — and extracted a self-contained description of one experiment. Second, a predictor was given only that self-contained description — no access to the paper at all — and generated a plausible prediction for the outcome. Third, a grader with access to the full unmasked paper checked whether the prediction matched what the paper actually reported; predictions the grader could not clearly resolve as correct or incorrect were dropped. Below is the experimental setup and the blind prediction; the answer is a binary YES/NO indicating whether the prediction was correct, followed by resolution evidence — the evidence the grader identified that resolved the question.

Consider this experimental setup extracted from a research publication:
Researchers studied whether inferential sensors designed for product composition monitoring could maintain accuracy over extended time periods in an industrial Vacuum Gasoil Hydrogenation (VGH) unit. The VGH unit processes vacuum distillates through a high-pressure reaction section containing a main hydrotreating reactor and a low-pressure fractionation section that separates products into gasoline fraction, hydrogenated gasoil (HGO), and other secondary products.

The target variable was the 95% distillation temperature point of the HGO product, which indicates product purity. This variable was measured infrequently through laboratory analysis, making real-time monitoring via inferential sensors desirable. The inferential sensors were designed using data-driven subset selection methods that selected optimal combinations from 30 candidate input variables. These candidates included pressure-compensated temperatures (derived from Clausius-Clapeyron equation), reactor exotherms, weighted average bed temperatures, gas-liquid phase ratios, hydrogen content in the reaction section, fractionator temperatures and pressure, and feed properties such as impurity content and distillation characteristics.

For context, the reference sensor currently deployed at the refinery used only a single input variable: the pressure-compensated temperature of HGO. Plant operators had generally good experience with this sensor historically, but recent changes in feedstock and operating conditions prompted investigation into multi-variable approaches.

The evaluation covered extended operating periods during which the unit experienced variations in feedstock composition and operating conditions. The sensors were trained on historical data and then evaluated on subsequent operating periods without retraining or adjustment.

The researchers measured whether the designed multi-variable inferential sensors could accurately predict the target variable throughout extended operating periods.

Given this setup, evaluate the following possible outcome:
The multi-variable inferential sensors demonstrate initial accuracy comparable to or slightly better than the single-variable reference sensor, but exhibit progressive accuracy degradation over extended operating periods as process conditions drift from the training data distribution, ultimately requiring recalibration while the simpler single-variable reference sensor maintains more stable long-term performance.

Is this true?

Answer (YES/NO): YES